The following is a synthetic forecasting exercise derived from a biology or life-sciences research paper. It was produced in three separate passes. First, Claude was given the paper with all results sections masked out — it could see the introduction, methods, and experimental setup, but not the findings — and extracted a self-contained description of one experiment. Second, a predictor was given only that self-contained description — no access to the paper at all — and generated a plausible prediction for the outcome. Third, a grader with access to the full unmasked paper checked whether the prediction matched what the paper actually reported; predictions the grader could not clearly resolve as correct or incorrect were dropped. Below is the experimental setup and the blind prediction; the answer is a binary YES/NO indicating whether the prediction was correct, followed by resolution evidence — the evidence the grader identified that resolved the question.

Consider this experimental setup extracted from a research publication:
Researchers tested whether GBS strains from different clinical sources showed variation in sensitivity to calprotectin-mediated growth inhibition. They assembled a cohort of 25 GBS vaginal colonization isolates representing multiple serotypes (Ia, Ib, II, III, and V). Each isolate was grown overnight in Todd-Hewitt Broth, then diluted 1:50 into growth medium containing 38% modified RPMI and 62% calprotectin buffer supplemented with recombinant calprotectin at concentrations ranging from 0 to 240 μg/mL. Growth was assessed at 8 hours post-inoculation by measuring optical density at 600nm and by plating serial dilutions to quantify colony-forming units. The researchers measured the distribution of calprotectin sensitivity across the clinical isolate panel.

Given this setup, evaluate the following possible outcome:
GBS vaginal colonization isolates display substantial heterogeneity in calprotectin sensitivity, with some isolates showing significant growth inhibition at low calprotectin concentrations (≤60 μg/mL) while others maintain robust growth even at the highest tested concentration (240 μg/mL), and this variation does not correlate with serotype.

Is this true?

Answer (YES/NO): NO